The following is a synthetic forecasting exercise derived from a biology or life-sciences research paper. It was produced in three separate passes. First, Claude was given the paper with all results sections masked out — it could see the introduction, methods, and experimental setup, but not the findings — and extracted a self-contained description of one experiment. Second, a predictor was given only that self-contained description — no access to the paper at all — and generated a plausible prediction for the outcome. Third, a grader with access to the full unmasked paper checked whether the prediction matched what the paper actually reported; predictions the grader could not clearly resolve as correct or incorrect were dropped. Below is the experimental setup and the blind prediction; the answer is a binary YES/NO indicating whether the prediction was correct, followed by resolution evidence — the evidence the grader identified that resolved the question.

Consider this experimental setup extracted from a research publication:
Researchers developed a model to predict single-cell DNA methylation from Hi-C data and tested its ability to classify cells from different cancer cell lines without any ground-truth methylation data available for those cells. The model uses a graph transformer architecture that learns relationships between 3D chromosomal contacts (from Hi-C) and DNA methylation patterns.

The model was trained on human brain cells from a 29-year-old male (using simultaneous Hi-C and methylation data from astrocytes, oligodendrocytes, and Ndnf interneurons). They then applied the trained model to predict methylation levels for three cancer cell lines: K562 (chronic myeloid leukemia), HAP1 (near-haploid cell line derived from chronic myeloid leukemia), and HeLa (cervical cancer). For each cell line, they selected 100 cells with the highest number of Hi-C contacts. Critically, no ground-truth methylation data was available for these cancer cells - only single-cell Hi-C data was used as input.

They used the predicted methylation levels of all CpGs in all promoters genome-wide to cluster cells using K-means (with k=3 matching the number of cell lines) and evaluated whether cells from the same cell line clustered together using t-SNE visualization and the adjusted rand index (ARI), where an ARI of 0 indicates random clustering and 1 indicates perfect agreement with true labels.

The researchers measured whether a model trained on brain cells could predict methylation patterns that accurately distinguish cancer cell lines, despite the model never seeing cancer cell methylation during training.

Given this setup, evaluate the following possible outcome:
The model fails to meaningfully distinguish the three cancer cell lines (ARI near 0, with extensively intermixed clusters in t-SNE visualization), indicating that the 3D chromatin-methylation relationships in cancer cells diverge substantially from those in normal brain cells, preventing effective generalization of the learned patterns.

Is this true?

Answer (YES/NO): NO